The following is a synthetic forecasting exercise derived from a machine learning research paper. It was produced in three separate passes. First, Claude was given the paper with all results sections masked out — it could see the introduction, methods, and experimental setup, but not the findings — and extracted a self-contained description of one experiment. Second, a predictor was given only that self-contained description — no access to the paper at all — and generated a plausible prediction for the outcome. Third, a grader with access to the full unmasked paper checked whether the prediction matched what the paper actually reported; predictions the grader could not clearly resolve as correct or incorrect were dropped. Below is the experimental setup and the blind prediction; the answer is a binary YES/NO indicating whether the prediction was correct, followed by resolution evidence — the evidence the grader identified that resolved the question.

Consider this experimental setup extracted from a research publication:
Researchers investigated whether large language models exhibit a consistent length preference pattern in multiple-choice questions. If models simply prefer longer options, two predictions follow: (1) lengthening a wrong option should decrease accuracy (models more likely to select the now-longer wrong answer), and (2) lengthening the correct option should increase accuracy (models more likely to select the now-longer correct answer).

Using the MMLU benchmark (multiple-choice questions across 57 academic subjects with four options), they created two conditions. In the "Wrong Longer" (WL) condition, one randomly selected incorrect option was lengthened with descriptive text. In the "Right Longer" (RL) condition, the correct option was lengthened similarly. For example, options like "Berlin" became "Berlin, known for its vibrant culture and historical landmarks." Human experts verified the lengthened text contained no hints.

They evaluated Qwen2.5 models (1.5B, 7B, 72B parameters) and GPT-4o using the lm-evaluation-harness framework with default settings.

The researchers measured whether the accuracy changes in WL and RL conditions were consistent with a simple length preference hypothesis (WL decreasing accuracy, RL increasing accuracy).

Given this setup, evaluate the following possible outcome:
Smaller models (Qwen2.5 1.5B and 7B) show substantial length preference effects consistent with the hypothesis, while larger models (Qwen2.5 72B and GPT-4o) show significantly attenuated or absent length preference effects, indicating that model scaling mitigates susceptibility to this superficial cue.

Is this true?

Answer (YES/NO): NO